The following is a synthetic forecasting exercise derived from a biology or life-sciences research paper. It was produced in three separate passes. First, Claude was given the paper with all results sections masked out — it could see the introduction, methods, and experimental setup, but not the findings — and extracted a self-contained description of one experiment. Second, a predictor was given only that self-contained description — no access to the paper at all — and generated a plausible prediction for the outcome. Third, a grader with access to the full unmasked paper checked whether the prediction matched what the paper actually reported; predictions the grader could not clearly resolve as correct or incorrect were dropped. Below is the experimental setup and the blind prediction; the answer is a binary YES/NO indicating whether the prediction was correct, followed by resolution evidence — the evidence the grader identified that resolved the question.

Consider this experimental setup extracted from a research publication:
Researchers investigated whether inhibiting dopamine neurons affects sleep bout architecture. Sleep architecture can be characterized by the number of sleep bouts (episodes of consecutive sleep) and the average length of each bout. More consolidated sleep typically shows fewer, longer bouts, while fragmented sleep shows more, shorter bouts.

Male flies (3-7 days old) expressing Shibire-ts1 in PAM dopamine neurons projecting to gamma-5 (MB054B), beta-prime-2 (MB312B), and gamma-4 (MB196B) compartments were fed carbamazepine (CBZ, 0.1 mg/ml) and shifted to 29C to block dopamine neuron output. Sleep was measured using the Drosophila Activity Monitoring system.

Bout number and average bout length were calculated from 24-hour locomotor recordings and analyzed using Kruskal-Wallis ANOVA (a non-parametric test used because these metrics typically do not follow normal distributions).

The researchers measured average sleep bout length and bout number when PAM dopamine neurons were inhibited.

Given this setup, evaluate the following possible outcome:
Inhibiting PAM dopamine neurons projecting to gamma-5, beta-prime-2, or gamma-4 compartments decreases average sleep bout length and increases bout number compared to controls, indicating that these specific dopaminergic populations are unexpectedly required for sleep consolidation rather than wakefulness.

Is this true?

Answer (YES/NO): NO